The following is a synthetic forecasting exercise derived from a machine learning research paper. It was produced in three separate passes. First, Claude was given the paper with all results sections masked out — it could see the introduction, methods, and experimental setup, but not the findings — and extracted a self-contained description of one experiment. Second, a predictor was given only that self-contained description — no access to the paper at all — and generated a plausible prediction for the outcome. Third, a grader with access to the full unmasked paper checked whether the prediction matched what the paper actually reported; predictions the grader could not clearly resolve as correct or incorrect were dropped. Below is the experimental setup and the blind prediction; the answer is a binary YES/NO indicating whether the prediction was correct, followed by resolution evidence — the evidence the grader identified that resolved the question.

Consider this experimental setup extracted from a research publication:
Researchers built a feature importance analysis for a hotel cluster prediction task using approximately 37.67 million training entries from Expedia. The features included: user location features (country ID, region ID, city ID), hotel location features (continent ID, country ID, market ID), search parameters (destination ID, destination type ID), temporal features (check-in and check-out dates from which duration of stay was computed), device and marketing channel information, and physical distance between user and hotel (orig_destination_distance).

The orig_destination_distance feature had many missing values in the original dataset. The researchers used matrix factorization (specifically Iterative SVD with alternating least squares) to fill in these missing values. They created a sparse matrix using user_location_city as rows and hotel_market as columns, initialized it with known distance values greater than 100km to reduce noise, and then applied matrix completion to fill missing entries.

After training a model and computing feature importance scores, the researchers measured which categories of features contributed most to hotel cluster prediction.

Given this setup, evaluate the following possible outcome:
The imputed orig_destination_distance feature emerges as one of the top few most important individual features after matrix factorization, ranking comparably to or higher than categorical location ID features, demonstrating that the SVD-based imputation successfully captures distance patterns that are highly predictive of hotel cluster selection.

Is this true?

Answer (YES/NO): YES